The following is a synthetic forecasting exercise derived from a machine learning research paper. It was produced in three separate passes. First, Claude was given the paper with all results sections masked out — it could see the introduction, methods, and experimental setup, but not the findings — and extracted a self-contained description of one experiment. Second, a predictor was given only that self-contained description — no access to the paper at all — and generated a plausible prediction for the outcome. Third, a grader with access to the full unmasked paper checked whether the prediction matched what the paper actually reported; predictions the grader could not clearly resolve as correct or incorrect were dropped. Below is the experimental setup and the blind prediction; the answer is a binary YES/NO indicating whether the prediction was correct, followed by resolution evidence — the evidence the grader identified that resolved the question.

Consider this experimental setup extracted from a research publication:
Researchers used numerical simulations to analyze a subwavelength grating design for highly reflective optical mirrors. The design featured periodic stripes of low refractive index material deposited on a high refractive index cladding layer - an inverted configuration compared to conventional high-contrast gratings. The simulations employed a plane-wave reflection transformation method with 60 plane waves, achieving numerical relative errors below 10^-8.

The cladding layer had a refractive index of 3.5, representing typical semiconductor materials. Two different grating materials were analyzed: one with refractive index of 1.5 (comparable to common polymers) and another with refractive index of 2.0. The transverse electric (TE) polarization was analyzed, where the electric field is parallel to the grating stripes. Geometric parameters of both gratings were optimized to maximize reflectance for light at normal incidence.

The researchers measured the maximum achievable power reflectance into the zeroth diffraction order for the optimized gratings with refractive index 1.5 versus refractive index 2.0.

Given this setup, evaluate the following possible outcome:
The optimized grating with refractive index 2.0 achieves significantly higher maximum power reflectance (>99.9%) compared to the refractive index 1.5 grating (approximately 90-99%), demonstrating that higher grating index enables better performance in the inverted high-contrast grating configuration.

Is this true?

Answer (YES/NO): NO